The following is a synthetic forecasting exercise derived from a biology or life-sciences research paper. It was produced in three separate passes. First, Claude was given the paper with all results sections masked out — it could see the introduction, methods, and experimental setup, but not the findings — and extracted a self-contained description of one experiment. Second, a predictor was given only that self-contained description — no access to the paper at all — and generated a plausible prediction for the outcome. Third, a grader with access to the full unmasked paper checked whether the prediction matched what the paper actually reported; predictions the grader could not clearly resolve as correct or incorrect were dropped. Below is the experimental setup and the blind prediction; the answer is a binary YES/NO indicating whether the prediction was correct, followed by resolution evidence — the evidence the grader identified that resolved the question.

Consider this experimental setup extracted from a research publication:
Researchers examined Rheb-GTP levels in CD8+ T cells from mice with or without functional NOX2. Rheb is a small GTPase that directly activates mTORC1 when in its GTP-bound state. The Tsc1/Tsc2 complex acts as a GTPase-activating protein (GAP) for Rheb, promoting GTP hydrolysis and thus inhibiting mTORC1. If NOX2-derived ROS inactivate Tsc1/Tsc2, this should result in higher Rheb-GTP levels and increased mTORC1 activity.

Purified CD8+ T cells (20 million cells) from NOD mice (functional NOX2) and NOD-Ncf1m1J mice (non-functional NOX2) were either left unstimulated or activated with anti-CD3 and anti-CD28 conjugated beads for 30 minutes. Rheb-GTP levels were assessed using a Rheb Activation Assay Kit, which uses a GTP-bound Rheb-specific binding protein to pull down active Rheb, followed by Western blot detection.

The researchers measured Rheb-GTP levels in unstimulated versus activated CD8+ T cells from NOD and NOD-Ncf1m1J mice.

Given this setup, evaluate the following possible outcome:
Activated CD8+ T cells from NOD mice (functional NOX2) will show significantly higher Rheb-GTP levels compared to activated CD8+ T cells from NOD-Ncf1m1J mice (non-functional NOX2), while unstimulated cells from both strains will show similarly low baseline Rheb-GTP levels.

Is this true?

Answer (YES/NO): YES